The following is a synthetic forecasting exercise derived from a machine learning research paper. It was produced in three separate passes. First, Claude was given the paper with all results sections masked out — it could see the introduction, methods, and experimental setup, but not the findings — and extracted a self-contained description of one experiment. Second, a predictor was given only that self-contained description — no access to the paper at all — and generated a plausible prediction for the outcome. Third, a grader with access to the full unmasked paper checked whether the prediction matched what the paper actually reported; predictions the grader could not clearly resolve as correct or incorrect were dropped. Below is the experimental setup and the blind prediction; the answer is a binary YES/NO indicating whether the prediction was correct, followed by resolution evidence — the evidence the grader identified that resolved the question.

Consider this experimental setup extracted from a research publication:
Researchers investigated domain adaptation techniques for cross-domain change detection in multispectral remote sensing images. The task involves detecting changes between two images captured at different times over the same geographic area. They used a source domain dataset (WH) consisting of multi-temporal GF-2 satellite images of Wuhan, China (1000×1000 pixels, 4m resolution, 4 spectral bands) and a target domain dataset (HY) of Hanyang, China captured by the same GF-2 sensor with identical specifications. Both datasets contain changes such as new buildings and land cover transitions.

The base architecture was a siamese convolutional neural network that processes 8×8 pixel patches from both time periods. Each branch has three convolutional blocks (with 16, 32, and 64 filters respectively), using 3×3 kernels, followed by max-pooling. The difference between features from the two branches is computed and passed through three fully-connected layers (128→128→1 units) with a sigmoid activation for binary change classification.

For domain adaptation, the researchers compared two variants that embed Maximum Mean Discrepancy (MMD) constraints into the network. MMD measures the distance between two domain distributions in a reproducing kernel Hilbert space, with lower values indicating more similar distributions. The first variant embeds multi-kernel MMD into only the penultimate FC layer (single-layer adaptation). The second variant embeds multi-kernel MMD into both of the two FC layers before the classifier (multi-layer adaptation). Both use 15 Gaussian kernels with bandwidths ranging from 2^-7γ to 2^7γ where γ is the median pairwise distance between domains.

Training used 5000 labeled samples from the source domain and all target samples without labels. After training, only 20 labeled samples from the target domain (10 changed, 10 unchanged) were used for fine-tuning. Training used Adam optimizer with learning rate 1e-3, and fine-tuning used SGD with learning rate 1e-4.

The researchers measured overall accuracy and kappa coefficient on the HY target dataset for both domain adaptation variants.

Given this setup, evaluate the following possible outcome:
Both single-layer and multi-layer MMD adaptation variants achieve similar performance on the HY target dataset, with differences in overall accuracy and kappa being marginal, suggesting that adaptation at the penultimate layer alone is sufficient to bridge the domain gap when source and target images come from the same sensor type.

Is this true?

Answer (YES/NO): YES